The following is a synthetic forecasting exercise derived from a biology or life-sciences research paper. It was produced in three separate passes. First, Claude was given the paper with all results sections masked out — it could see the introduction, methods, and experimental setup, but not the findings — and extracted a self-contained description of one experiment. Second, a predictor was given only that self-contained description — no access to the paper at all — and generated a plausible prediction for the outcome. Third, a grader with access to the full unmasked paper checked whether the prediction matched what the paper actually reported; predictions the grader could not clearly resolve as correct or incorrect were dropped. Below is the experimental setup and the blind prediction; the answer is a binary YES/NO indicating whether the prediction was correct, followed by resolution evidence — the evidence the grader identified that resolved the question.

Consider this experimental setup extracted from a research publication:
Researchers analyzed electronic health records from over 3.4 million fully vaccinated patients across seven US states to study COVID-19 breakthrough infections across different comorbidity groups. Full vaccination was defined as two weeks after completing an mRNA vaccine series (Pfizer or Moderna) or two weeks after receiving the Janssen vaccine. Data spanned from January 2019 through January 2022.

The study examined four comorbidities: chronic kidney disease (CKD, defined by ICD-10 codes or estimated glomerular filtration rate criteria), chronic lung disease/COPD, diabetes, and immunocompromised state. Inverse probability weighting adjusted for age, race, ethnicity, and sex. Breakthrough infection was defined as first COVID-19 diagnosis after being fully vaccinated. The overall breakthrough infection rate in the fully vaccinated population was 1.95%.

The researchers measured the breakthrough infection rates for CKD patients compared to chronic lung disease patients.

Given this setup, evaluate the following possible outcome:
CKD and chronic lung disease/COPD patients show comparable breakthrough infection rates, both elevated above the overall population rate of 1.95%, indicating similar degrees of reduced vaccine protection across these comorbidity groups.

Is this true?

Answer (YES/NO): NO